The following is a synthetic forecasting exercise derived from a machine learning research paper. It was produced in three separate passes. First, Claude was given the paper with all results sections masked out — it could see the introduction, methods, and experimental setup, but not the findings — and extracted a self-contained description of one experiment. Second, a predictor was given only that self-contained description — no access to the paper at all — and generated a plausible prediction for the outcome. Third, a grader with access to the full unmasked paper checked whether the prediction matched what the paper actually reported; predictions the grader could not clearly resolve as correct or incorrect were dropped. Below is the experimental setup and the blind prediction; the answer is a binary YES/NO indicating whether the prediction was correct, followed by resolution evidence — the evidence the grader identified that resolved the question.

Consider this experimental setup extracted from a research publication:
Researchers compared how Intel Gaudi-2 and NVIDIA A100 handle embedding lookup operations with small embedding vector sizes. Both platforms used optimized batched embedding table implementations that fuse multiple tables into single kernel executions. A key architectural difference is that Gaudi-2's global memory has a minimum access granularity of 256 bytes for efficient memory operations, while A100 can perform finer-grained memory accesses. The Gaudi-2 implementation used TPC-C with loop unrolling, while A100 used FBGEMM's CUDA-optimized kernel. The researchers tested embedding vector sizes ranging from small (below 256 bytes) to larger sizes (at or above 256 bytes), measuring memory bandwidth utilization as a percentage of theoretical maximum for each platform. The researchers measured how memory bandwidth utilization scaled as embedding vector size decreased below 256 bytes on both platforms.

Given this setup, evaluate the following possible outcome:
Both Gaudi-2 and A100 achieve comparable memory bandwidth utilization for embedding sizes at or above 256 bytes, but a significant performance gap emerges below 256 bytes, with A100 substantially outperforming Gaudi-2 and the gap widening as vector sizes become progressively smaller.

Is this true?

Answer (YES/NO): YES